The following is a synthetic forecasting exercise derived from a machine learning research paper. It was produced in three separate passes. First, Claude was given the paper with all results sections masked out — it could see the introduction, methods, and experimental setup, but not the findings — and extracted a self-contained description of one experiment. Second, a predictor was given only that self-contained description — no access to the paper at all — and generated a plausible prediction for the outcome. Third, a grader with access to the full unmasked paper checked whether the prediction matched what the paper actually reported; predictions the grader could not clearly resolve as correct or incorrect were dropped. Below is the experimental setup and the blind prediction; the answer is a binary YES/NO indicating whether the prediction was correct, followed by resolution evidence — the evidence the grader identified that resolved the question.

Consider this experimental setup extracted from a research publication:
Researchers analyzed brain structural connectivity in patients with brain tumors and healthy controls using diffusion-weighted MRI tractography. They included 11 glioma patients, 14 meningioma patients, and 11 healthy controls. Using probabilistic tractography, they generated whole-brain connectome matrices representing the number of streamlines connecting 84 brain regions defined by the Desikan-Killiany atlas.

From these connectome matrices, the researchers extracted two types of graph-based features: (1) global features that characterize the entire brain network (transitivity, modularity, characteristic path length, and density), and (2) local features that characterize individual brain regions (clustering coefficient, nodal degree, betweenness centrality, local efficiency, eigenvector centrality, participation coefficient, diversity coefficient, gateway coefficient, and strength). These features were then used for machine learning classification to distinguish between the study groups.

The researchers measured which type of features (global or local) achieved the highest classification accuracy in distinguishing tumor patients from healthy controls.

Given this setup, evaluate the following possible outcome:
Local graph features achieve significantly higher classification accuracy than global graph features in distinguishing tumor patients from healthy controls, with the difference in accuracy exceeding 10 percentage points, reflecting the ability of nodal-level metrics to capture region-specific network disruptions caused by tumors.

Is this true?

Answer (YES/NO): YES